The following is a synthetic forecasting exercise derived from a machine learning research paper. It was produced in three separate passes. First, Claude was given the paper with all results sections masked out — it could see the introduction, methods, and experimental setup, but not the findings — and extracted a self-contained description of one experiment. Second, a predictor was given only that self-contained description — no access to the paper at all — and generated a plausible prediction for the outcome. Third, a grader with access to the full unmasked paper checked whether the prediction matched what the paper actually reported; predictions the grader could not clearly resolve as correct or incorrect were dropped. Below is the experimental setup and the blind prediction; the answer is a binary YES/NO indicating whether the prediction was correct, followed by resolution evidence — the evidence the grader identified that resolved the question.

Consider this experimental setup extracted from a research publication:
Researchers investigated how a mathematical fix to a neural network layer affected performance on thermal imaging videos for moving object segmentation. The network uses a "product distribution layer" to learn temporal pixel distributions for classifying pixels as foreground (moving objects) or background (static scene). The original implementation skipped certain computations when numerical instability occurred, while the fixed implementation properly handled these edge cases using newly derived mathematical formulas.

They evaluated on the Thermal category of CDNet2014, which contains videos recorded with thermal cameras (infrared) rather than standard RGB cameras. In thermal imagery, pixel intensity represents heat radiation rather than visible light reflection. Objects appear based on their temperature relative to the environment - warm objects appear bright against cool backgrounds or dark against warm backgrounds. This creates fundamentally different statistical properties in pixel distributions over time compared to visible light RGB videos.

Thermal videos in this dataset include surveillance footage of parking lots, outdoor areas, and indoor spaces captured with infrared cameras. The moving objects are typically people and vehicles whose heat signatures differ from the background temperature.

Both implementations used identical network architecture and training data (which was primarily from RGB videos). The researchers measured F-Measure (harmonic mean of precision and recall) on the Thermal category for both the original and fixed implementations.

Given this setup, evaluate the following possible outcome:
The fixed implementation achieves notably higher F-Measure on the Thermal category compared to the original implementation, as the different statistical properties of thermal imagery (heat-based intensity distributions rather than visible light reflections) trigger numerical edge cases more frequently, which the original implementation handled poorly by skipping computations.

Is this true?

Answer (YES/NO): NO